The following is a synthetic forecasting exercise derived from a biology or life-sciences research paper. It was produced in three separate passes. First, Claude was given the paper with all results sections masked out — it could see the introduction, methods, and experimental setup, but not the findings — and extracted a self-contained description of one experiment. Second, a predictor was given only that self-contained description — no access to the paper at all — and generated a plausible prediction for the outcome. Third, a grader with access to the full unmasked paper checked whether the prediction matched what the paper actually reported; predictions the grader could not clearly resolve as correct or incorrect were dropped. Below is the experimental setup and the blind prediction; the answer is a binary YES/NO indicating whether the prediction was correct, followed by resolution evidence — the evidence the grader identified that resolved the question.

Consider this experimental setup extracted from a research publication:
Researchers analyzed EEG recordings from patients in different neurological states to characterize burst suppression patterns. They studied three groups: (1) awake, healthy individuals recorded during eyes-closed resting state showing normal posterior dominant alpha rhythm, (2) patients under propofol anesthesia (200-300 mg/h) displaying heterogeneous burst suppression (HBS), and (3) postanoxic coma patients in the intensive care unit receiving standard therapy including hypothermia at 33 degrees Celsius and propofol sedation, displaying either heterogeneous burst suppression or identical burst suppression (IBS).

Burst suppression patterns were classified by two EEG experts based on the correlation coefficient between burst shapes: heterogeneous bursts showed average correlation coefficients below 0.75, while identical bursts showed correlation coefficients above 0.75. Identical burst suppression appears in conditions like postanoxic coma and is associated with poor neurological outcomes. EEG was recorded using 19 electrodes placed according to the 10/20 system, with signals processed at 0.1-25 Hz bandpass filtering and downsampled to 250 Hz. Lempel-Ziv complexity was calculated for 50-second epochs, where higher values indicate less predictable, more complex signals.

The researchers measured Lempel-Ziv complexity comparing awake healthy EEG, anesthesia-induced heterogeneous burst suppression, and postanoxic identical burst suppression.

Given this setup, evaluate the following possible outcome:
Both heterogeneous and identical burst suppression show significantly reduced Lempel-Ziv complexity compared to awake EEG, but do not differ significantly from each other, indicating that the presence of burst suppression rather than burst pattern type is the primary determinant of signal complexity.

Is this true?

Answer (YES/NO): NO